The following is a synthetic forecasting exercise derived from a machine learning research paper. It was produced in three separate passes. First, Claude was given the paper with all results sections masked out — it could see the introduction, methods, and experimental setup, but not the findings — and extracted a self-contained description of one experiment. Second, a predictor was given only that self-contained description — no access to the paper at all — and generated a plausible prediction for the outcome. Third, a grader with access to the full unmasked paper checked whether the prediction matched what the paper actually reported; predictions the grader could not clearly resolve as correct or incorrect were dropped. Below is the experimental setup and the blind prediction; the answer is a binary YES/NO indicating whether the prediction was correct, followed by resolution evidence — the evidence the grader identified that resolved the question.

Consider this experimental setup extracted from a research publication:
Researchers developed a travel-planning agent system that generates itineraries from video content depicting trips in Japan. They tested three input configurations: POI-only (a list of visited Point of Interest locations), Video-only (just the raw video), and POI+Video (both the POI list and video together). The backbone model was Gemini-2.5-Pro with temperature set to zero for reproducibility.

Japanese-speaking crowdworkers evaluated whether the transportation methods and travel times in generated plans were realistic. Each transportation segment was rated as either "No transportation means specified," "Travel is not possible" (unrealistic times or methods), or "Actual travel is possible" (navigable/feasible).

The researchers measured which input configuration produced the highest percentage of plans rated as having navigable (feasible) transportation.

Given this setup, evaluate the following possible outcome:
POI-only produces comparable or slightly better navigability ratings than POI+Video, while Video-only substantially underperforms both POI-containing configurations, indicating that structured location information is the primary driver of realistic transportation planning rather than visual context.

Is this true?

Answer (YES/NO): YES